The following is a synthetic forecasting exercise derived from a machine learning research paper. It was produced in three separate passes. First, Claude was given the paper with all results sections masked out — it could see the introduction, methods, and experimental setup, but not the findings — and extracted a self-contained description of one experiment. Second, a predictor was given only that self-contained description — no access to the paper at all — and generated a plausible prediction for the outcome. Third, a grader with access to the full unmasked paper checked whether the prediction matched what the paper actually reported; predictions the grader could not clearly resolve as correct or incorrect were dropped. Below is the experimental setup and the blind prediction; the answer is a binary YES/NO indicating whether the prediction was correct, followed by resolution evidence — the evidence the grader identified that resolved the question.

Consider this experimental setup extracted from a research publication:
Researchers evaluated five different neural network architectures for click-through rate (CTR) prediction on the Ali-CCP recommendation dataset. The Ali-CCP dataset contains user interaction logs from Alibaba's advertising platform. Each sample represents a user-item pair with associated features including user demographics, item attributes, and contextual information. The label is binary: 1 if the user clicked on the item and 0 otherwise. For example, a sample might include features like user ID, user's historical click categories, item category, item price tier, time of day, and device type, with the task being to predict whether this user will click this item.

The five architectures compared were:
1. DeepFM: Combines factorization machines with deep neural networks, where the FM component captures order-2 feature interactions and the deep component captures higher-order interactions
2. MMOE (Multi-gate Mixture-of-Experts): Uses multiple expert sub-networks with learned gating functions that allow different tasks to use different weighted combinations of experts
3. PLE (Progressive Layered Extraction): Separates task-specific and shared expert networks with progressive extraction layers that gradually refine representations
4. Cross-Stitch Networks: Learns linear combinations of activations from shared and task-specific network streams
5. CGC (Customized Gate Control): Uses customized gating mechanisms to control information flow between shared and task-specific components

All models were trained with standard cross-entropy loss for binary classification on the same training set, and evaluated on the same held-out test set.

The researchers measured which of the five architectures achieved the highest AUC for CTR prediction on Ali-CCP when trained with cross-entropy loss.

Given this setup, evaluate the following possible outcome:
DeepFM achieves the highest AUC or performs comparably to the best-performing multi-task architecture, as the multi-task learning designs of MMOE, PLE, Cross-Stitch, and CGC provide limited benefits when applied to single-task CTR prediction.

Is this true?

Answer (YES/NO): NO